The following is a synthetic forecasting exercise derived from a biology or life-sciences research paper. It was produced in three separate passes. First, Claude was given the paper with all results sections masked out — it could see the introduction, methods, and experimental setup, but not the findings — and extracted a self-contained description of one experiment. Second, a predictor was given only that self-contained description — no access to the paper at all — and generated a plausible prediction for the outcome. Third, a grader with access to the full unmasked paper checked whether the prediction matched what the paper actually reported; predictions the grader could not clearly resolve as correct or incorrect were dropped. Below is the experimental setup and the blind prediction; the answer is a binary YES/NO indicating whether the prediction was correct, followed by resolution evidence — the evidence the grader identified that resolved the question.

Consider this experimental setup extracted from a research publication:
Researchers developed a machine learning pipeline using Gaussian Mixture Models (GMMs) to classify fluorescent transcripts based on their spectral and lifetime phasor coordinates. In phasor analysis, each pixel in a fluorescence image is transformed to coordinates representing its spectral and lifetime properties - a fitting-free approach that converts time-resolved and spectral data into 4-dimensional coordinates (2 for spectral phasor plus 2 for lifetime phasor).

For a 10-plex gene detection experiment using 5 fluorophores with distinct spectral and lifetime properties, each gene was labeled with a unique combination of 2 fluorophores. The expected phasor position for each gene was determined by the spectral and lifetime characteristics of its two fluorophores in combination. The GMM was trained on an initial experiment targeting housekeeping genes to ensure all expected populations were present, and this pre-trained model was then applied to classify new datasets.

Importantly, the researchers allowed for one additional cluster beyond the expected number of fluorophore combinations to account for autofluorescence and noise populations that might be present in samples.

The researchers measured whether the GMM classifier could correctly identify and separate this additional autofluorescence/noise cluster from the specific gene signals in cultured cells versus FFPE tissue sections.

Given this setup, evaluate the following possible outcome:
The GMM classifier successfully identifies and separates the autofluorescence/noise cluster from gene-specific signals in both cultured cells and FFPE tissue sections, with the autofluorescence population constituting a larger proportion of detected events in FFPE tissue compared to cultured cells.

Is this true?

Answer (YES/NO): NO